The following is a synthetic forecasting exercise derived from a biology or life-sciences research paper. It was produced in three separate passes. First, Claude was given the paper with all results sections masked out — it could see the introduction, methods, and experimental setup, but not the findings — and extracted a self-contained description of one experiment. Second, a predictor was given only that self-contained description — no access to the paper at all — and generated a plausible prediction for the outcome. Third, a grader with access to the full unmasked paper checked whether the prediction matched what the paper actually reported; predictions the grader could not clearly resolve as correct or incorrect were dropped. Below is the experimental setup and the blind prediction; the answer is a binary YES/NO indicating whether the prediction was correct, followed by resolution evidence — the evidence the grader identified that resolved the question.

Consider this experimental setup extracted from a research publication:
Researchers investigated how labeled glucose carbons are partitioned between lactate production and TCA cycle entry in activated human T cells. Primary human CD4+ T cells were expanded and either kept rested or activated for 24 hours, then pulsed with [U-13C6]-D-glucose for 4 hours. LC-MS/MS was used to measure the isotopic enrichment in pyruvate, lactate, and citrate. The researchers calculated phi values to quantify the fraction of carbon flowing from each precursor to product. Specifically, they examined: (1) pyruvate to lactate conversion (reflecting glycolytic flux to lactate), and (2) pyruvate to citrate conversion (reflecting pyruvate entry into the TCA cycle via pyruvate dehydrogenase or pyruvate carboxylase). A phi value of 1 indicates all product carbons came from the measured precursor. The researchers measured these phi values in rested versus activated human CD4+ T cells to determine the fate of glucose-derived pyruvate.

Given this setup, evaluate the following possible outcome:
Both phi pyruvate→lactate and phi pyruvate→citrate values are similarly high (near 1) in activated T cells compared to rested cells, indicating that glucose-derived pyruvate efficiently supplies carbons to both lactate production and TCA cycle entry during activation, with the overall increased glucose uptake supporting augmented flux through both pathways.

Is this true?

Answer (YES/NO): NO